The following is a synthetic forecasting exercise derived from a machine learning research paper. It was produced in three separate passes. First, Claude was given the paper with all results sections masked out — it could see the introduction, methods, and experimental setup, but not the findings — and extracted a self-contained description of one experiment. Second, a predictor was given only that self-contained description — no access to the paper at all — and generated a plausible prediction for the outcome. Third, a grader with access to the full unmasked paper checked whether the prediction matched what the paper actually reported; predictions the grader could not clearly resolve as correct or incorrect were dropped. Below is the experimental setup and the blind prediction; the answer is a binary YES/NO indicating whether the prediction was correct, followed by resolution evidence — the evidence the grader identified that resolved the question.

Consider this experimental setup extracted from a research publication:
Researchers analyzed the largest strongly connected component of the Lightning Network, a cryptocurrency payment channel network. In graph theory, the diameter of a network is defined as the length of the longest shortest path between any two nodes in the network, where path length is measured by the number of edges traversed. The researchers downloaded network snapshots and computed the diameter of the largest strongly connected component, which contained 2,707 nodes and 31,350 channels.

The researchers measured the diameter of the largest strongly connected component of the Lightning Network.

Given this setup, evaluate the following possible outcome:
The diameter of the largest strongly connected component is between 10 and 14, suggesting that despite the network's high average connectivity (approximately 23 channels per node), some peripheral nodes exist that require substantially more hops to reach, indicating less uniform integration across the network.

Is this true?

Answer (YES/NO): NO